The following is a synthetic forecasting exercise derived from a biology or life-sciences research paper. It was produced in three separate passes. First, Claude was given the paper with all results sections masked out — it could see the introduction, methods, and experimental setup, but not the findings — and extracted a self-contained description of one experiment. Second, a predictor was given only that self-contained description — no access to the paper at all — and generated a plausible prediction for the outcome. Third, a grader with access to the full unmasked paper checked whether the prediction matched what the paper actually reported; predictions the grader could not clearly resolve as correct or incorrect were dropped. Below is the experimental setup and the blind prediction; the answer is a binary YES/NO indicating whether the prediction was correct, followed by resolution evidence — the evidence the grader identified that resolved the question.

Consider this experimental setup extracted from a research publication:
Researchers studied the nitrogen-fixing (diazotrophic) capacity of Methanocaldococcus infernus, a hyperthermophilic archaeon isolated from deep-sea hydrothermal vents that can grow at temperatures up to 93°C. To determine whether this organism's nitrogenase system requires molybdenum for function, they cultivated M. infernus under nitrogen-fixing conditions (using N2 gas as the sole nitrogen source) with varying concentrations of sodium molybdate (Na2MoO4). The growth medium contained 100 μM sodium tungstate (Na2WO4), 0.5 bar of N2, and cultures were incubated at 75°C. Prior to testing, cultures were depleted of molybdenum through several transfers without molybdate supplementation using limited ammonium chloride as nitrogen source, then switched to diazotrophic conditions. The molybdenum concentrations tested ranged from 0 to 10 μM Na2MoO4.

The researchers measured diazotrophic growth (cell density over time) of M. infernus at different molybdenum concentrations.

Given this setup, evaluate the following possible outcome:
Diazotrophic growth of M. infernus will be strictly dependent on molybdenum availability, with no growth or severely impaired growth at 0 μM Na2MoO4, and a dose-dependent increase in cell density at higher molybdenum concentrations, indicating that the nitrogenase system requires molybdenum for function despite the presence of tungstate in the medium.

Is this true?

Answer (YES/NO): YES